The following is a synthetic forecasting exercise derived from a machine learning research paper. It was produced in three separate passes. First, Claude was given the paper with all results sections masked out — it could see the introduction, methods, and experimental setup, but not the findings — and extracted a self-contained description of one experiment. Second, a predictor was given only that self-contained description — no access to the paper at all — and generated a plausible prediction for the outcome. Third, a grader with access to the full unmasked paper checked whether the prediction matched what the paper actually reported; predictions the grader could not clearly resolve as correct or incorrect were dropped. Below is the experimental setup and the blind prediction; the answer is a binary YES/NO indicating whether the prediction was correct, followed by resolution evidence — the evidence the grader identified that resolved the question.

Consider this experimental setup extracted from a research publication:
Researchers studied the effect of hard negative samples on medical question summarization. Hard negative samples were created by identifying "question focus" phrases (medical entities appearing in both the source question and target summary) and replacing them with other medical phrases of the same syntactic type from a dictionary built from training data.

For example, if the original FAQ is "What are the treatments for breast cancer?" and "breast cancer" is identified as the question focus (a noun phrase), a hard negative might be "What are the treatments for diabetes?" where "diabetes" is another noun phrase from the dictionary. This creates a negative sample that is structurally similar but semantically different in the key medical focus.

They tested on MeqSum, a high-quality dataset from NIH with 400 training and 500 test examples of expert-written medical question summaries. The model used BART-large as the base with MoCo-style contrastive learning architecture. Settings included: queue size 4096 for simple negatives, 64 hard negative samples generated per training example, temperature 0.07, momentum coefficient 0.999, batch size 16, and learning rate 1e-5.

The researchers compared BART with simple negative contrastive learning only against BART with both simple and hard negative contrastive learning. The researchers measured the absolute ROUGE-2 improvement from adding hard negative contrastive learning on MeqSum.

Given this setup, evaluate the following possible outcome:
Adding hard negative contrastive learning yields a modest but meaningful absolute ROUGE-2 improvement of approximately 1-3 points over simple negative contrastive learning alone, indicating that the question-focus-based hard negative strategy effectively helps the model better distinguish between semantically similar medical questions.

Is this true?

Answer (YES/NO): NO